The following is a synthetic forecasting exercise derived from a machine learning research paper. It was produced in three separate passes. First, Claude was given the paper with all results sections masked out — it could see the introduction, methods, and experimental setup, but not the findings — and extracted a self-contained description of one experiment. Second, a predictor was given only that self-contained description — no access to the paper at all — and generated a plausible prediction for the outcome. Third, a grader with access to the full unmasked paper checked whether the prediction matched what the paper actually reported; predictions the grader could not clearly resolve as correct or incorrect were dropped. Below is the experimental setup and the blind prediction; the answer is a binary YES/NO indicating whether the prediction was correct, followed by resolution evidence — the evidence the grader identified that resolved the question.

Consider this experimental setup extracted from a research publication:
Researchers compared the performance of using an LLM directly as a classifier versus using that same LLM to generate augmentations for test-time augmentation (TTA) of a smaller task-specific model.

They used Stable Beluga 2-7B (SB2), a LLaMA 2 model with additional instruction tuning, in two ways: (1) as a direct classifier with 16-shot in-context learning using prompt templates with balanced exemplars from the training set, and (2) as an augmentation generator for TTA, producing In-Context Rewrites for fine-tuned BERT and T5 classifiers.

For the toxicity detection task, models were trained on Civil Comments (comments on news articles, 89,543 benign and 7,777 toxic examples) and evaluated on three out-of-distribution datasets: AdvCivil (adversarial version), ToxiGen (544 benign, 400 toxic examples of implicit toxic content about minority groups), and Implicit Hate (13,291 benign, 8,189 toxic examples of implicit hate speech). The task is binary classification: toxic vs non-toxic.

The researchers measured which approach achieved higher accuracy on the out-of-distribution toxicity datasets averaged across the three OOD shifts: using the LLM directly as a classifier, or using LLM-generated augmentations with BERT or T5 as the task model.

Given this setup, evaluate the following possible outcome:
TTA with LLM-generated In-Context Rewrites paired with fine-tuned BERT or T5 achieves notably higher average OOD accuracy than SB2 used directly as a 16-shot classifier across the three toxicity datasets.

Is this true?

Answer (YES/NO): NO